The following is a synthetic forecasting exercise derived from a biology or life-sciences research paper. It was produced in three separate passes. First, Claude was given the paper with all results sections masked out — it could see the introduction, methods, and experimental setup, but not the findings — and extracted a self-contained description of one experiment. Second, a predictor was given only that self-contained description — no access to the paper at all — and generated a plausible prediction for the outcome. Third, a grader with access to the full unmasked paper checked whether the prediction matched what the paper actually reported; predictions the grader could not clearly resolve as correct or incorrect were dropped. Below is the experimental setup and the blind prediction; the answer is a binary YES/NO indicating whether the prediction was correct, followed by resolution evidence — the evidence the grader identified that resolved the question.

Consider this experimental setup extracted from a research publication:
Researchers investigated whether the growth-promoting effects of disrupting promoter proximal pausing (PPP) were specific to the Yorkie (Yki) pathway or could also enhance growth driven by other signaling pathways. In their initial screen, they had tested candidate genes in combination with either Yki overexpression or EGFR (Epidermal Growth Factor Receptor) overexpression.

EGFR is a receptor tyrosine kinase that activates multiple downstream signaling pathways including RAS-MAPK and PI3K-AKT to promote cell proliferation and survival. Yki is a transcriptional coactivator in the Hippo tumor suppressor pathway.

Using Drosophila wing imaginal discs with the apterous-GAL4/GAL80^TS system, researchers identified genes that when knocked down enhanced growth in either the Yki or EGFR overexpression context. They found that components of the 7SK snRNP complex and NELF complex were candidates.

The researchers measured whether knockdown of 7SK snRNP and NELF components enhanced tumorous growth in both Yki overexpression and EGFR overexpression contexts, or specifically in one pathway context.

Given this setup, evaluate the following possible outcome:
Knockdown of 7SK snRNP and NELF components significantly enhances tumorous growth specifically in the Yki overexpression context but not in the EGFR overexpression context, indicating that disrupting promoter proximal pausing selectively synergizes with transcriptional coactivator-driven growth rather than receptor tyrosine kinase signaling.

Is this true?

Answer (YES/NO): YES